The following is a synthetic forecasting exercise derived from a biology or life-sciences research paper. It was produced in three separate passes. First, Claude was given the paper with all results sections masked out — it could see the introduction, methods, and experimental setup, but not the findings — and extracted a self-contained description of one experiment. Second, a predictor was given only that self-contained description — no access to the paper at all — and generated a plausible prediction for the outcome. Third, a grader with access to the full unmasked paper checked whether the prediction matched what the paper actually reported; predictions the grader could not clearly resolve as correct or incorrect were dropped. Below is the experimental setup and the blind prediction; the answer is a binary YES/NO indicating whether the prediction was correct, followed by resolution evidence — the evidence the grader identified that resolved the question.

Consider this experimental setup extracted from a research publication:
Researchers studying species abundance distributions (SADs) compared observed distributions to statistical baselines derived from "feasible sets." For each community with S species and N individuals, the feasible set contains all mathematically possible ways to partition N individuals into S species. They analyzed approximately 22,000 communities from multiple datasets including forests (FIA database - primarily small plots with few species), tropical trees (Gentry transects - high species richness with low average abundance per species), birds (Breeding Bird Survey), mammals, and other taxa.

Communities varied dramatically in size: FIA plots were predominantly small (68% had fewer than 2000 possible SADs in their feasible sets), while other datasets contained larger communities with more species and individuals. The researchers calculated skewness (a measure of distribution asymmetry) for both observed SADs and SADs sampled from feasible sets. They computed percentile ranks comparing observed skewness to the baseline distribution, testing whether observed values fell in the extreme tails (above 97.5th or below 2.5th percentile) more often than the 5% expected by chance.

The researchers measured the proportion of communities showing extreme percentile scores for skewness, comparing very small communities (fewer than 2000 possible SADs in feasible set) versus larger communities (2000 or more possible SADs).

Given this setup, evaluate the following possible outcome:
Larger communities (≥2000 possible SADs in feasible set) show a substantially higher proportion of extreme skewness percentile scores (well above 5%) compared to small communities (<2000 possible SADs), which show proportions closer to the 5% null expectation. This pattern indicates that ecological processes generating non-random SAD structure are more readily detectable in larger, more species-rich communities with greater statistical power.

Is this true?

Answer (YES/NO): YES